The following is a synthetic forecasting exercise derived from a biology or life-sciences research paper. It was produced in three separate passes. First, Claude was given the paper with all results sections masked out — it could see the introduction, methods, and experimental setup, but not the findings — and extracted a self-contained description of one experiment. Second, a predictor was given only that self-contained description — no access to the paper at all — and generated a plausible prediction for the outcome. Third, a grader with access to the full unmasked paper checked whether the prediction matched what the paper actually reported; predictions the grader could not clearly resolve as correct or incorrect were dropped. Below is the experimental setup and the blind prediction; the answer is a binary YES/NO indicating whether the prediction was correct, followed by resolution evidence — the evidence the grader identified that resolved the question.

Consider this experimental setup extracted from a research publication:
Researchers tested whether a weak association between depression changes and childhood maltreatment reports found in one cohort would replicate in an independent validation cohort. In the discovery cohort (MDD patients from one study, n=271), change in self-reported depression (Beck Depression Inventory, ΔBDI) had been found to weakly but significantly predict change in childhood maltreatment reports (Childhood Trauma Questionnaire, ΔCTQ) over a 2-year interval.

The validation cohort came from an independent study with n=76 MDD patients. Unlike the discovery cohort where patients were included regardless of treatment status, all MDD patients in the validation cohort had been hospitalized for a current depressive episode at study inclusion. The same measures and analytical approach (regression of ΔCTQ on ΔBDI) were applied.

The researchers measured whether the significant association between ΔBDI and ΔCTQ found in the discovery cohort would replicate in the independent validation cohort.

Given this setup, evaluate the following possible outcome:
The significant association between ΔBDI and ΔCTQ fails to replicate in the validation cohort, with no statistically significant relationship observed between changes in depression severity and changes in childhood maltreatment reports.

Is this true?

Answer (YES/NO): YES